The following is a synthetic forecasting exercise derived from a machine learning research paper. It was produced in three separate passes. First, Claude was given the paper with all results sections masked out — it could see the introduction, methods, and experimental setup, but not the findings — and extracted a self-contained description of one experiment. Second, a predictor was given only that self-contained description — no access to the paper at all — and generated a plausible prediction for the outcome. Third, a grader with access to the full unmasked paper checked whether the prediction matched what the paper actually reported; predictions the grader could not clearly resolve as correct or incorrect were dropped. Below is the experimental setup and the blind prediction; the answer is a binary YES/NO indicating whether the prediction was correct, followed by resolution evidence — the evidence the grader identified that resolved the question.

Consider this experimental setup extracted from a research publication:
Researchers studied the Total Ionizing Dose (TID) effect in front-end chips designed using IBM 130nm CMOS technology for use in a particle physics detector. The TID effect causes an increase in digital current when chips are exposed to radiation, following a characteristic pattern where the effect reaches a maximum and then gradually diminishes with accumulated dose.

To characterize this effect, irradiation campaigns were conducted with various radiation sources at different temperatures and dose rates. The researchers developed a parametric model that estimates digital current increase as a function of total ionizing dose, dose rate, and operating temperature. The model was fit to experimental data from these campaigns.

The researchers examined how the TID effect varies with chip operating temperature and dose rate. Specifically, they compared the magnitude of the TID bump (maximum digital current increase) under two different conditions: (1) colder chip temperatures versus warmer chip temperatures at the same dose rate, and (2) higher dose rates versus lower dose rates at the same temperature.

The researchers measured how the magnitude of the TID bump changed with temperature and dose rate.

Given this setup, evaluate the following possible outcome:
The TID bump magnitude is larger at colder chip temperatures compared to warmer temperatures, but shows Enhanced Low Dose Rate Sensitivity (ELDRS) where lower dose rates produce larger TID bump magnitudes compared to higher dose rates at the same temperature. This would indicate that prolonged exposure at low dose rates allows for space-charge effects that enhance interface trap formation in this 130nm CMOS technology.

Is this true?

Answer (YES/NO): NO